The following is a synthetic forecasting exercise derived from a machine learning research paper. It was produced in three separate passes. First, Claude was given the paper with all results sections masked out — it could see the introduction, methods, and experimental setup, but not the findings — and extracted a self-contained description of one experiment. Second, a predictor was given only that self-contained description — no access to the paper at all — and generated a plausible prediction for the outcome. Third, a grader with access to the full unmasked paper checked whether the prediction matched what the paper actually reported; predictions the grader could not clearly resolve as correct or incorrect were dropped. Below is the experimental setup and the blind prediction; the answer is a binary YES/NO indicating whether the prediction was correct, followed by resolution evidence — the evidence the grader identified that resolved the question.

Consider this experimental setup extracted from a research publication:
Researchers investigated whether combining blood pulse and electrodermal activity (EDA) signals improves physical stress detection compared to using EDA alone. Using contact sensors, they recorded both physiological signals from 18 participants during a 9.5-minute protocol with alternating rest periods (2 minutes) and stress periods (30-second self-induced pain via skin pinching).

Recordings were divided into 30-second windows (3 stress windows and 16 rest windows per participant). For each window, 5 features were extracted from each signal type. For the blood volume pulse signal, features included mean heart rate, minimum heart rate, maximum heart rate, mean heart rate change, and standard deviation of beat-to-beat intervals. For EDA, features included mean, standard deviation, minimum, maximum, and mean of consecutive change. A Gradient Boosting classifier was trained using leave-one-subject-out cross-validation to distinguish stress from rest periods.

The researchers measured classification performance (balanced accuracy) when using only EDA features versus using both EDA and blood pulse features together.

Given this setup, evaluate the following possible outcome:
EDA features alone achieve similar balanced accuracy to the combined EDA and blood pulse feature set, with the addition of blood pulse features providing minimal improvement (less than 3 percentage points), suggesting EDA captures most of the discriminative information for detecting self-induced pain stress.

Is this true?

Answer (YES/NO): NO